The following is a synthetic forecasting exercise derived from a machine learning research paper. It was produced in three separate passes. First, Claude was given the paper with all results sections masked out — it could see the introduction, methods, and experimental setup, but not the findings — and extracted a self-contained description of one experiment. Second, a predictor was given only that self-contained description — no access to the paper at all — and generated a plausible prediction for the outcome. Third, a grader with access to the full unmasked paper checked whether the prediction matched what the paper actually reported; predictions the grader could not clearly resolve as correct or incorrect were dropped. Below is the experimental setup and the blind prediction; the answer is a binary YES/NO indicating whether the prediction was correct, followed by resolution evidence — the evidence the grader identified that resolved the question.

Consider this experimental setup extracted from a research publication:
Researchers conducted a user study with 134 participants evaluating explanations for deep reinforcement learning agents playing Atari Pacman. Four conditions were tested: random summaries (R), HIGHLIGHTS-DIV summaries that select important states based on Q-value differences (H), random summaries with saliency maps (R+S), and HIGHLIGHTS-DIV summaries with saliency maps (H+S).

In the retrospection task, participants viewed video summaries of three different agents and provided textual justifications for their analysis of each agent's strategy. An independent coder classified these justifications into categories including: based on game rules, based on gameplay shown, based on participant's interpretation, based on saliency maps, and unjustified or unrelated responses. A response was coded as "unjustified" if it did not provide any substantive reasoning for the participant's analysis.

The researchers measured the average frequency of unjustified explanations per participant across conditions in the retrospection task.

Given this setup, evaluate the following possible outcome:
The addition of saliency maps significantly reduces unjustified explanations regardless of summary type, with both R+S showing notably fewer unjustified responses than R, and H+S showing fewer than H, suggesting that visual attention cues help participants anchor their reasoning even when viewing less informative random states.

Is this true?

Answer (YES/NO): NO